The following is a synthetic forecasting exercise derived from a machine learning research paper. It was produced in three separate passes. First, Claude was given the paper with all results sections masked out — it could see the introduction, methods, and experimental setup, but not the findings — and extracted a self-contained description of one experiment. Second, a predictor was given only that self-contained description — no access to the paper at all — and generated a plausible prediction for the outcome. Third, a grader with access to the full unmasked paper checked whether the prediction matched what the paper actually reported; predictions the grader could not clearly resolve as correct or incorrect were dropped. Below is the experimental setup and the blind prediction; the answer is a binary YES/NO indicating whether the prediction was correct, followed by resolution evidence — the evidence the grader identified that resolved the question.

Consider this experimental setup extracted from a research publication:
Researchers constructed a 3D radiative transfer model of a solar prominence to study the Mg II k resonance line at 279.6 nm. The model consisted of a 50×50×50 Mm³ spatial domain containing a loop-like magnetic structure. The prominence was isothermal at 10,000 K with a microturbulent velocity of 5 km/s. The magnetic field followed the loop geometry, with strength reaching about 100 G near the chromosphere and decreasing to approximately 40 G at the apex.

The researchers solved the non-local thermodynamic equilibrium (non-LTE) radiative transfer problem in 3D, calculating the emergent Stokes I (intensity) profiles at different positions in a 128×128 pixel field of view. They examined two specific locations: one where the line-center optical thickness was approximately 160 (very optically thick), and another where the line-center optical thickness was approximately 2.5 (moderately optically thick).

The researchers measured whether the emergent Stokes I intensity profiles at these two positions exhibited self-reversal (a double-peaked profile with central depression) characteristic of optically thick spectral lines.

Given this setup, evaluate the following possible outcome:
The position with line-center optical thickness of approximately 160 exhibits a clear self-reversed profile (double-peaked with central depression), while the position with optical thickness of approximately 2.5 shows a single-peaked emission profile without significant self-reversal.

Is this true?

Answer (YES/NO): YES